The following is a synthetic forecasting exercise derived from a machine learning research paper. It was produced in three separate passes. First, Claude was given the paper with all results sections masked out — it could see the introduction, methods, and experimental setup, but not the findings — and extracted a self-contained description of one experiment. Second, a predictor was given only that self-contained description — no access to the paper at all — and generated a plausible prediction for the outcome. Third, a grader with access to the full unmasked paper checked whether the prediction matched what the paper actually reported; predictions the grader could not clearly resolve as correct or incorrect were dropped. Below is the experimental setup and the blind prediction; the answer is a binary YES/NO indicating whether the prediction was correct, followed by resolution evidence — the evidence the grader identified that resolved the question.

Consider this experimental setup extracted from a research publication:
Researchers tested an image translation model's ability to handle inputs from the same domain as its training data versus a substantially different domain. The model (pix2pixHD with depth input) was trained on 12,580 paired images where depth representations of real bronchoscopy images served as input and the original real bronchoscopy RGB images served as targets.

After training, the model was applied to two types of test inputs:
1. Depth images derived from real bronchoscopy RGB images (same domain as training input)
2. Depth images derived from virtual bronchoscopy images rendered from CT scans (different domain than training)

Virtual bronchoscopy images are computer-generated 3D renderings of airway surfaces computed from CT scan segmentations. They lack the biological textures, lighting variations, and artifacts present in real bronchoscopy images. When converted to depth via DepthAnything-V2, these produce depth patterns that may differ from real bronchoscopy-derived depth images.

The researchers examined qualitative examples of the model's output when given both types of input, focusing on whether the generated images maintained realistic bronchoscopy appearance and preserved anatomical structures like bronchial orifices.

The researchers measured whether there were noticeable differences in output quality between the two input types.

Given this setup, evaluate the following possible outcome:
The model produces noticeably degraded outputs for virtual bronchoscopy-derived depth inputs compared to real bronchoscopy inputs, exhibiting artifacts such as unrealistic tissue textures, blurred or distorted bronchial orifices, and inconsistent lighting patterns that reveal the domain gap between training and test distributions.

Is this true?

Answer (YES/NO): NO